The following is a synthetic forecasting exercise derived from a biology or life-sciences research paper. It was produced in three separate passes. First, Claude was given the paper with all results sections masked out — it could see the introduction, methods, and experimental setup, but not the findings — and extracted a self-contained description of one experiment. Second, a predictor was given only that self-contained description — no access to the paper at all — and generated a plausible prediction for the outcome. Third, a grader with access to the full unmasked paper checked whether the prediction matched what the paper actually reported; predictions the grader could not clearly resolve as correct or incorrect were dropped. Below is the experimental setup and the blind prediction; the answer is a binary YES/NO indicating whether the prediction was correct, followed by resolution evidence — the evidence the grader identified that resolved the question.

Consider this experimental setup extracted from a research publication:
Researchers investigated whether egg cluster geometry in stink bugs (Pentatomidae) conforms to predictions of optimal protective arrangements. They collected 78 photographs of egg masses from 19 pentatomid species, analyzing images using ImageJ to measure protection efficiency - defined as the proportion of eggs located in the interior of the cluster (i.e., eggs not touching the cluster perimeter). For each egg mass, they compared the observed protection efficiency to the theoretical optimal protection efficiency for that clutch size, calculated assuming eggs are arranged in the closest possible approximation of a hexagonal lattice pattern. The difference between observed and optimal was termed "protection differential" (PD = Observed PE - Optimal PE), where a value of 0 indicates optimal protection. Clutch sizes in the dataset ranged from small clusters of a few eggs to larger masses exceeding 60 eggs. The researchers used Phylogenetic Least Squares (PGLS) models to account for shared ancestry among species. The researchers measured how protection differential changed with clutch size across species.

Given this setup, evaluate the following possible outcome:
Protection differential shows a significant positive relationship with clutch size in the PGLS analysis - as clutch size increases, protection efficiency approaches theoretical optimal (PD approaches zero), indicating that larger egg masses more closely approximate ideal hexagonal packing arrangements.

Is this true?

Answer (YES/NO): YES